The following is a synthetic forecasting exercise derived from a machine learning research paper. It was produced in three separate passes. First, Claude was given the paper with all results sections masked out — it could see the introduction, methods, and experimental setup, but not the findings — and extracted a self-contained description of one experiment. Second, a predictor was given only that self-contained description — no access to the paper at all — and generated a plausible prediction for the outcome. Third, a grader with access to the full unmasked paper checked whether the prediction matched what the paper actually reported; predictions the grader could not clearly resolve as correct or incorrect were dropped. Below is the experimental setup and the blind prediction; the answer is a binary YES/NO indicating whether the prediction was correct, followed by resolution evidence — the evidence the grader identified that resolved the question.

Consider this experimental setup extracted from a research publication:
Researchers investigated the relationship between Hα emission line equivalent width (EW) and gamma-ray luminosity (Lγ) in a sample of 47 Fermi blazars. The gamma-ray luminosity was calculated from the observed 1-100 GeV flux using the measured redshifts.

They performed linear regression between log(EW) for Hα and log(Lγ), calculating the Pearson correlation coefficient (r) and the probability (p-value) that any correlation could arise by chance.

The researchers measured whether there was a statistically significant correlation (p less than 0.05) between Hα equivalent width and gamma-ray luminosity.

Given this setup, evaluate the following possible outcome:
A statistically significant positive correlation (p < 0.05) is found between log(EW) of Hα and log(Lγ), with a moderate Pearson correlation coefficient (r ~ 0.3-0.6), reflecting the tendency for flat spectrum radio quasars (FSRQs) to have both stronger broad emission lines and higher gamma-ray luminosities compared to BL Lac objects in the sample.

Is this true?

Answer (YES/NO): NO